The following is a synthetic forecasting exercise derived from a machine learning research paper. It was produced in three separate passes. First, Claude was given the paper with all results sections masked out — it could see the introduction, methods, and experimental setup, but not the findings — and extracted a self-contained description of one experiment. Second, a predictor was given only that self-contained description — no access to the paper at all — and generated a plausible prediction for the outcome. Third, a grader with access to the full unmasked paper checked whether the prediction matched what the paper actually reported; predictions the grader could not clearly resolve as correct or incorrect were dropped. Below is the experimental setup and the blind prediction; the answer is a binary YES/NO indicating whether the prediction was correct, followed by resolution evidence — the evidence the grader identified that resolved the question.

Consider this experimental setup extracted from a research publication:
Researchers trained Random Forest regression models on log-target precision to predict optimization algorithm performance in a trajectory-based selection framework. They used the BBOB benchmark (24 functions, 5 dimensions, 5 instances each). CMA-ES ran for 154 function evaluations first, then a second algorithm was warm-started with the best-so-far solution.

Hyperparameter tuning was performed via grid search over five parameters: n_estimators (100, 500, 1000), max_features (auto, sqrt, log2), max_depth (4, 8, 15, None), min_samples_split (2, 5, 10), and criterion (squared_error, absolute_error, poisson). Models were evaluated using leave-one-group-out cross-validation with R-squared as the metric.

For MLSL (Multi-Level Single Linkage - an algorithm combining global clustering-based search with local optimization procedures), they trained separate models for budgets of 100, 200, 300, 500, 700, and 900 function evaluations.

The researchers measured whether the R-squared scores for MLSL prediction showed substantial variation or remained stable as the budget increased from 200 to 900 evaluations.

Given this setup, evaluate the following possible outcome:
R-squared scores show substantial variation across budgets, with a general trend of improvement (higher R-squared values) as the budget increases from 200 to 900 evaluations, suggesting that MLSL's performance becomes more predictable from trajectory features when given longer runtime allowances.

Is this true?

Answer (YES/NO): NO